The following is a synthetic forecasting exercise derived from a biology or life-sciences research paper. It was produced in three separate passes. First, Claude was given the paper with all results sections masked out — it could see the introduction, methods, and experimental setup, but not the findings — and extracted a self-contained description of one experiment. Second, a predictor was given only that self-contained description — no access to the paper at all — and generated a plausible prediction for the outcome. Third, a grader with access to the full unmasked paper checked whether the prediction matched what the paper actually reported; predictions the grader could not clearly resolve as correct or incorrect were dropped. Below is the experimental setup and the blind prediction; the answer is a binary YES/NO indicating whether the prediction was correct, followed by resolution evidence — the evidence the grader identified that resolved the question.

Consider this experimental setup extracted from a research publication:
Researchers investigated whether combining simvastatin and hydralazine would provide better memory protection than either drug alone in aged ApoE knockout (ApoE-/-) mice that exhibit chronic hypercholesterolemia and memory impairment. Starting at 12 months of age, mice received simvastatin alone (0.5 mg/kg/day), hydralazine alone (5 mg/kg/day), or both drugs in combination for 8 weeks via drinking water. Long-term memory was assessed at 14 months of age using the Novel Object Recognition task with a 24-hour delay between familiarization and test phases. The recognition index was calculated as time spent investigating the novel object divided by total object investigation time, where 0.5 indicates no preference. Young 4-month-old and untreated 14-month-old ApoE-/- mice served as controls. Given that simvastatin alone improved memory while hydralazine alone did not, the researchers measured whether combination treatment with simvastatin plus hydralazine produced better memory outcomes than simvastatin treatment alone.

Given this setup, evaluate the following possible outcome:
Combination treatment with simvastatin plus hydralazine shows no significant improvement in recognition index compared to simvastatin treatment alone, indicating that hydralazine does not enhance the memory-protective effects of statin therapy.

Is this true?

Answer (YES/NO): YES